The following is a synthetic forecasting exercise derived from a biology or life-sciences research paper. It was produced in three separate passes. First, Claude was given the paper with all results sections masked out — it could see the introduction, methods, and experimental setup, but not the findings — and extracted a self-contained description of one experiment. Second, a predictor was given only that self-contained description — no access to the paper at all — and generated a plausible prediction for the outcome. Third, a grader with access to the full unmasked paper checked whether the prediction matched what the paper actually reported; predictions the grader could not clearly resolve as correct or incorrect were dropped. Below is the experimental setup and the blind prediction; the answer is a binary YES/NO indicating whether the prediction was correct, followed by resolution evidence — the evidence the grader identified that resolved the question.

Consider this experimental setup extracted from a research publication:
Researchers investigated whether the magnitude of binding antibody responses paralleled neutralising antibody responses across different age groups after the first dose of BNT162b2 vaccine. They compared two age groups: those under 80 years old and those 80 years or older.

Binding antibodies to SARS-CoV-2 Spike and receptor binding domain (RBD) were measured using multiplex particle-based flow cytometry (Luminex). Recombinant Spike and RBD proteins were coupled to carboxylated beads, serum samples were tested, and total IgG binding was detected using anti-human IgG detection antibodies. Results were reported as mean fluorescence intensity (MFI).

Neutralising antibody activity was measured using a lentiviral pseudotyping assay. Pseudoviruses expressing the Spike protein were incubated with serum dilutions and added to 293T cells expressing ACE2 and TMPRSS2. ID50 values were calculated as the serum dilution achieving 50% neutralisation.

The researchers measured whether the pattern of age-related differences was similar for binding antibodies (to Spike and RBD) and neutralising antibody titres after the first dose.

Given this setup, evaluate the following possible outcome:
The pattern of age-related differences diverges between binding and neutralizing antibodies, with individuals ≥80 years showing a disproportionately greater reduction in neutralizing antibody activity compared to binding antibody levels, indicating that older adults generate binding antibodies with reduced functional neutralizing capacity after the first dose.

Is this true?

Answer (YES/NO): NO